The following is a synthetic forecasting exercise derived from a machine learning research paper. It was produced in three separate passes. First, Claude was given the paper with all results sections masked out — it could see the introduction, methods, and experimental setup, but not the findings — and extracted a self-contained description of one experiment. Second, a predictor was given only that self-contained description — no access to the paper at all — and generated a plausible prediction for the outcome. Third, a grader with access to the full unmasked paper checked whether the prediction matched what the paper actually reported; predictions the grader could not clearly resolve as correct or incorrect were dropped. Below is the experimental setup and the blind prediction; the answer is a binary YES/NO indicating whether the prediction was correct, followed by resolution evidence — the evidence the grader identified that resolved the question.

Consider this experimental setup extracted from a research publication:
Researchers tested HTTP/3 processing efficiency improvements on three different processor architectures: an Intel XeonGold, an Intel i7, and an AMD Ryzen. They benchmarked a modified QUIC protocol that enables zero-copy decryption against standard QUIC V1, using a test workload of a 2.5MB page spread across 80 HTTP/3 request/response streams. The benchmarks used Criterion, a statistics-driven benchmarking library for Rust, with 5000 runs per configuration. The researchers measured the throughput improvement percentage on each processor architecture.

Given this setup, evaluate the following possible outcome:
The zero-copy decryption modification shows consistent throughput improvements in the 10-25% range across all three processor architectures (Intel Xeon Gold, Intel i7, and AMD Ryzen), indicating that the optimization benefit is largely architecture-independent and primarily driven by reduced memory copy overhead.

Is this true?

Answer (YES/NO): NO